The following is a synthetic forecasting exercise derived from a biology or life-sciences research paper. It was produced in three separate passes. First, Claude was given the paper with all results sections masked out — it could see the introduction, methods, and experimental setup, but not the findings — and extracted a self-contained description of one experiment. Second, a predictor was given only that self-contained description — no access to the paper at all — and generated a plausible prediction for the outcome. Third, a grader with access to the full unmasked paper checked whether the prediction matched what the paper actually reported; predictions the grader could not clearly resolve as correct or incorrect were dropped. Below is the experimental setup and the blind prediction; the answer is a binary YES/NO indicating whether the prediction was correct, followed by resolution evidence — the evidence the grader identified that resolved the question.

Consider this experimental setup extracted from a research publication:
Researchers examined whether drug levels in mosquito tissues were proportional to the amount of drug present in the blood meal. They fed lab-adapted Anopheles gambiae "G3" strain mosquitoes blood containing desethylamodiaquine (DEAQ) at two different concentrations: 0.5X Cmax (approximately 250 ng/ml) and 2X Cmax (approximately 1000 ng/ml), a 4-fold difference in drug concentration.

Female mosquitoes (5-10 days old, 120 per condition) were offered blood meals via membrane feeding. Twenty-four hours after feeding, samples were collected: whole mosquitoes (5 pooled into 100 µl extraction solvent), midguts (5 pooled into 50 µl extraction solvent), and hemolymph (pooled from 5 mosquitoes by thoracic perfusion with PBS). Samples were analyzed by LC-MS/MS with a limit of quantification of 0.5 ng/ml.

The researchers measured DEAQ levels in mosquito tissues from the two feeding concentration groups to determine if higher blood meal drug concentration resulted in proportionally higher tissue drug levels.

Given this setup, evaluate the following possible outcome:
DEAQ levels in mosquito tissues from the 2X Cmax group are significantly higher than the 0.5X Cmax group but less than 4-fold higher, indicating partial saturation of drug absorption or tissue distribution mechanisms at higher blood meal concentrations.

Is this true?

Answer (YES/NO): NO